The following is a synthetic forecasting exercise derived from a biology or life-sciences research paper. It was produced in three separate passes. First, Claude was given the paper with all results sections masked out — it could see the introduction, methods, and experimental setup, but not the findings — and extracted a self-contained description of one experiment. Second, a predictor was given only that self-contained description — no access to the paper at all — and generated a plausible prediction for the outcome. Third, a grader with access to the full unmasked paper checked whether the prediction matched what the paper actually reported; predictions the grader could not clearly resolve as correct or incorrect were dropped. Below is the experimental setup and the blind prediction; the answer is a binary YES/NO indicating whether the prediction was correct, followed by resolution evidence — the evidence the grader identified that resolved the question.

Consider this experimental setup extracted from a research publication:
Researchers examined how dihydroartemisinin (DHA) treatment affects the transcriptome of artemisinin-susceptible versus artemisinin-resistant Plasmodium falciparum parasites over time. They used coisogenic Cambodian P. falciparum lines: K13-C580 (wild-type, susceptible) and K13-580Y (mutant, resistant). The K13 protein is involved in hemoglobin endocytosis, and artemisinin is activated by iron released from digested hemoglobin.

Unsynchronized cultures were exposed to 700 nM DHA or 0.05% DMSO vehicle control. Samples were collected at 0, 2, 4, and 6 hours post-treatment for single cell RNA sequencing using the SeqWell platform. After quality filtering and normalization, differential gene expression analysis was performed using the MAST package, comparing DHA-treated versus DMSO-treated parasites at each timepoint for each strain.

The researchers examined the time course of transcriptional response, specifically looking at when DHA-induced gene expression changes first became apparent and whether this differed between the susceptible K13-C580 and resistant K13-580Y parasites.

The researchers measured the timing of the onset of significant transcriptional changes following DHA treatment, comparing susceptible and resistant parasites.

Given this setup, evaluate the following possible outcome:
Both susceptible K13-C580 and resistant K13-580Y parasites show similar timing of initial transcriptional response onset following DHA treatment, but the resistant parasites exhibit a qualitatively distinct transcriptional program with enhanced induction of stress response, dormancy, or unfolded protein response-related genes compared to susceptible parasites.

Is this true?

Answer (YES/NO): YES